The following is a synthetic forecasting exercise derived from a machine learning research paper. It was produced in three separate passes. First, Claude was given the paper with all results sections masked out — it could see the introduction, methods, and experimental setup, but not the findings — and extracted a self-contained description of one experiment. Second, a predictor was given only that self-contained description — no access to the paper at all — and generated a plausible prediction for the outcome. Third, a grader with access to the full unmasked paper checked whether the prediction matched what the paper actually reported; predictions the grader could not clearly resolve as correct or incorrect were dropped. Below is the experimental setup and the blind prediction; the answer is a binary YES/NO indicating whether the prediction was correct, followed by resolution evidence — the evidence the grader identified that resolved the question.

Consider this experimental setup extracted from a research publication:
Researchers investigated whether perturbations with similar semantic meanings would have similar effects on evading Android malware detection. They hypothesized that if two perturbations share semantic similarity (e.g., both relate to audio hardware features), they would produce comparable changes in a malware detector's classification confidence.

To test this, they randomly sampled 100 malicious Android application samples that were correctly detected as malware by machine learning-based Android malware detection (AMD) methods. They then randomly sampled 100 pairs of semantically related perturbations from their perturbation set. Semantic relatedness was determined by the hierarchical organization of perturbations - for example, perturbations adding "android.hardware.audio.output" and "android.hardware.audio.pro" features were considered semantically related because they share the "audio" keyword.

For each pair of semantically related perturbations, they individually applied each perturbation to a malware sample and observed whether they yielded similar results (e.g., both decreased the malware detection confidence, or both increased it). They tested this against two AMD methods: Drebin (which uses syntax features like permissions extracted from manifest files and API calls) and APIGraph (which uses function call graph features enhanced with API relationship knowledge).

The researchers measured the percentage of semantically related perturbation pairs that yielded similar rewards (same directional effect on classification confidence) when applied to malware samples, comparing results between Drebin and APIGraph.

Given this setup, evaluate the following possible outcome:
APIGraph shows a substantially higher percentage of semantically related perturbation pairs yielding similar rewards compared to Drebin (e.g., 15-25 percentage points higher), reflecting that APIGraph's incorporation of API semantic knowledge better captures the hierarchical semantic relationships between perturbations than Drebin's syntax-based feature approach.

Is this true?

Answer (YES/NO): NO